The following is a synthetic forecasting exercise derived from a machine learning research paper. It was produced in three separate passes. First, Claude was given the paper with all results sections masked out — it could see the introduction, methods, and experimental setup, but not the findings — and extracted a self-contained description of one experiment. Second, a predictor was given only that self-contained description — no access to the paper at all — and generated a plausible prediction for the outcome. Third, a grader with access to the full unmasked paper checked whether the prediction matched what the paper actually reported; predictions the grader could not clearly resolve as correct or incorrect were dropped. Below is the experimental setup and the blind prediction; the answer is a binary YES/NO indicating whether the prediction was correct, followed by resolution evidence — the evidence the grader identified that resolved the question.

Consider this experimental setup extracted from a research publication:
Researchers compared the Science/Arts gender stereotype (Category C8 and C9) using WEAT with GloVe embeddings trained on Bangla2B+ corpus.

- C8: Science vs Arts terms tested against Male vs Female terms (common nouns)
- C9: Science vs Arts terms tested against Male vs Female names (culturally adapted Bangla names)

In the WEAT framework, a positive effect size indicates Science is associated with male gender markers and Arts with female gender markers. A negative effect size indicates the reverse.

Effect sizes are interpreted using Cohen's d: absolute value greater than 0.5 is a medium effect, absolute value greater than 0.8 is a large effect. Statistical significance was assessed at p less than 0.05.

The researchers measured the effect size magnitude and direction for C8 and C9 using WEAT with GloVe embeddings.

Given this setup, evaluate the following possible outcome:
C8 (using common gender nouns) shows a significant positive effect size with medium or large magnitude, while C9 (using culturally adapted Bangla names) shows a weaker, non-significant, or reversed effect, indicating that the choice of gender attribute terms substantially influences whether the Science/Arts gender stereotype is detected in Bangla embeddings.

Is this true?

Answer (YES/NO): NO